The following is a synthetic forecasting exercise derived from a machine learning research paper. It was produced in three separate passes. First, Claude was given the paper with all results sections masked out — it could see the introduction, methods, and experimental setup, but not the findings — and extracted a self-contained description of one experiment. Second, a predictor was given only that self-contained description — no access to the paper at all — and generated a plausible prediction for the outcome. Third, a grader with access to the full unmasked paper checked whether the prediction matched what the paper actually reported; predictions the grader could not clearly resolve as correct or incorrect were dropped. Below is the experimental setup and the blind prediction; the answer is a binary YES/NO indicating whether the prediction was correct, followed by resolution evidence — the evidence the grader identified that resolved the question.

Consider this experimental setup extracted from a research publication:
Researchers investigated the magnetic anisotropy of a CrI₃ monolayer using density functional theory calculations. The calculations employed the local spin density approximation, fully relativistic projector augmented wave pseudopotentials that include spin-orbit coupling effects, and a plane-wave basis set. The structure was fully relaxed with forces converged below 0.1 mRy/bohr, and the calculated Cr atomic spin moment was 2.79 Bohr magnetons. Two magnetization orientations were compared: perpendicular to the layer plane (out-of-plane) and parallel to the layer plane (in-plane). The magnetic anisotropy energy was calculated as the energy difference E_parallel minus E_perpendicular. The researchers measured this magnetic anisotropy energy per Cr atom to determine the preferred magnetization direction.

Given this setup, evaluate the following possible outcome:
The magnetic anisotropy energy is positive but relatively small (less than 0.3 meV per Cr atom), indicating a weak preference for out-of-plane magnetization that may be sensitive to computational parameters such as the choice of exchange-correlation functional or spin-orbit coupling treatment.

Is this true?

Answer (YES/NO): NO